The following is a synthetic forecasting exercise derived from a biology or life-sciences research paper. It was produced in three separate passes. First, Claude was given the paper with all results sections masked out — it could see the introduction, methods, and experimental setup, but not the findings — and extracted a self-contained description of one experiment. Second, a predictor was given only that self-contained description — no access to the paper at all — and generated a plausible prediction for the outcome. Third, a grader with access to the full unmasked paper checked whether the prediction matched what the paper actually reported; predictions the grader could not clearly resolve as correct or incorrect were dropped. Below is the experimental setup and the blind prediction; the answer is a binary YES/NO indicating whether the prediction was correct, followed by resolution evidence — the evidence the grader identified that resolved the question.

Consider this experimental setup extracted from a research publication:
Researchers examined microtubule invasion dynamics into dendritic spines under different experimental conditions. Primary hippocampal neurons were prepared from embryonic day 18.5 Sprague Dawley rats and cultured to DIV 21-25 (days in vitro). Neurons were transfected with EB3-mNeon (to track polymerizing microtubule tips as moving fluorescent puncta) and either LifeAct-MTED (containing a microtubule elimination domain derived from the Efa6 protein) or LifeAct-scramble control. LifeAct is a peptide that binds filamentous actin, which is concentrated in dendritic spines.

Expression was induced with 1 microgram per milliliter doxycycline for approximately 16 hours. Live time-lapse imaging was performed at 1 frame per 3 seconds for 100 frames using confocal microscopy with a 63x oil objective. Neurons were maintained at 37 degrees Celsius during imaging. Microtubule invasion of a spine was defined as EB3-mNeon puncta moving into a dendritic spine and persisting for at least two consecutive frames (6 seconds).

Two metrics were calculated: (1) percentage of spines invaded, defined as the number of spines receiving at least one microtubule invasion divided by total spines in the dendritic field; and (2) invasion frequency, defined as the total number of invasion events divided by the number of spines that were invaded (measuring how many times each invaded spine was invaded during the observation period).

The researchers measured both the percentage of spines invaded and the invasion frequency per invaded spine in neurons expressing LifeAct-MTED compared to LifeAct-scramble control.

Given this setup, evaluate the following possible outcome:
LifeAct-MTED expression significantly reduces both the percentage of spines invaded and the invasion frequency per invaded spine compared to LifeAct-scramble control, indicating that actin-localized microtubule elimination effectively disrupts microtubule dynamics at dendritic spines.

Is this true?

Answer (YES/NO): YES